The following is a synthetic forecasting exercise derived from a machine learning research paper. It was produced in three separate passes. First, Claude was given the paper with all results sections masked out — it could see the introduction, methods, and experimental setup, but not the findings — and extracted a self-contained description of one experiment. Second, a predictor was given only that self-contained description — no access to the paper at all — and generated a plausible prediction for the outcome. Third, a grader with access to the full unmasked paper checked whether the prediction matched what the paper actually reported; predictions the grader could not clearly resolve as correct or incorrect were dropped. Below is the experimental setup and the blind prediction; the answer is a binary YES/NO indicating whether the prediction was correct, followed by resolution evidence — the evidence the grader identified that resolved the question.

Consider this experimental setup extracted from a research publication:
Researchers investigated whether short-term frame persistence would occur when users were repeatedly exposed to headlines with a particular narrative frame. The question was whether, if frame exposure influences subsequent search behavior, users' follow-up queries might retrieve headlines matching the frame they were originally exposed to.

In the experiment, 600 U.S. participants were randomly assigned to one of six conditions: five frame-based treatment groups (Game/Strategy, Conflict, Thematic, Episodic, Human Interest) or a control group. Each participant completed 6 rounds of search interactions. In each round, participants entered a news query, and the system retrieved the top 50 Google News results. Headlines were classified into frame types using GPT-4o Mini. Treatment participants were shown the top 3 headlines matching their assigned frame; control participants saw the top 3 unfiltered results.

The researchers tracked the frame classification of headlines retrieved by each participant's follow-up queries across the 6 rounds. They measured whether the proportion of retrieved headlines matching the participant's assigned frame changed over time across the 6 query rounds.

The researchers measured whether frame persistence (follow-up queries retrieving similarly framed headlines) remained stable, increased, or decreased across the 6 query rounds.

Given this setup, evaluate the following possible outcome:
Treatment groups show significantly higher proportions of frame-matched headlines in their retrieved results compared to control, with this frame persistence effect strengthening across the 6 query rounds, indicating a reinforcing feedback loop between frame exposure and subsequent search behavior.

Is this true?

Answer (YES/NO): NO